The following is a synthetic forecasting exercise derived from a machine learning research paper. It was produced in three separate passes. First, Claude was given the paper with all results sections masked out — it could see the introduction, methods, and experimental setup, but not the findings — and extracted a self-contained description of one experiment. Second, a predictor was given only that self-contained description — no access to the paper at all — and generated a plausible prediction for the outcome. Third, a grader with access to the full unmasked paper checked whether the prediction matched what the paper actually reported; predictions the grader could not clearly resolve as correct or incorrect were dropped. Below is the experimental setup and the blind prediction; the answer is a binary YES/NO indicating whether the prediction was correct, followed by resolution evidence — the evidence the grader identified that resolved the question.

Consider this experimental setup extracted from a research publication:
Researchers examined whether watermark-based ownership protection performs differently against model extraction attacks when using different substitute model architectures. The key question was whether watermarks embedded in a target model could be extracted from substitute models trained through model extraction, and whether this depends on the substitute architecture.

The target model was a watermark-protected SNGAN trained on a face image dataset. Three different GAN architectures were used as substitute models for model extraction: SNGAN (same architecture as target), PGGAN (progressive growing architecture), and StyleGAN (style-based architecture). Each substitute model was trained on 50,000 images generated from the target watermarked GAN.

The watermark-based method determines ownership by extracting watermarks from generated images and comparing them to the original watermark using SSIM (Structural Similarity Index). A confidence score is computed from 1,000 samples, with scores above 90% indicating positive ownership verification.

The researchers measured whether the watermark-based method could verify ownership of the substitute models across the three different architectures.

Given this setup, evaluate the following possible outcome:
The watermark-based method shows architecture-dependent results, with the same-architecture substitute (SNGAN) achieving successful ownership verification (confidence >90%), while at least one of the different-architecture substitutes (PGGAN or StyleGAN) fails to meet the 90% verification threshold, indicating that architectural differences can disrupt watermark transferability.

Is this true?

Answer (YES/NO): NO